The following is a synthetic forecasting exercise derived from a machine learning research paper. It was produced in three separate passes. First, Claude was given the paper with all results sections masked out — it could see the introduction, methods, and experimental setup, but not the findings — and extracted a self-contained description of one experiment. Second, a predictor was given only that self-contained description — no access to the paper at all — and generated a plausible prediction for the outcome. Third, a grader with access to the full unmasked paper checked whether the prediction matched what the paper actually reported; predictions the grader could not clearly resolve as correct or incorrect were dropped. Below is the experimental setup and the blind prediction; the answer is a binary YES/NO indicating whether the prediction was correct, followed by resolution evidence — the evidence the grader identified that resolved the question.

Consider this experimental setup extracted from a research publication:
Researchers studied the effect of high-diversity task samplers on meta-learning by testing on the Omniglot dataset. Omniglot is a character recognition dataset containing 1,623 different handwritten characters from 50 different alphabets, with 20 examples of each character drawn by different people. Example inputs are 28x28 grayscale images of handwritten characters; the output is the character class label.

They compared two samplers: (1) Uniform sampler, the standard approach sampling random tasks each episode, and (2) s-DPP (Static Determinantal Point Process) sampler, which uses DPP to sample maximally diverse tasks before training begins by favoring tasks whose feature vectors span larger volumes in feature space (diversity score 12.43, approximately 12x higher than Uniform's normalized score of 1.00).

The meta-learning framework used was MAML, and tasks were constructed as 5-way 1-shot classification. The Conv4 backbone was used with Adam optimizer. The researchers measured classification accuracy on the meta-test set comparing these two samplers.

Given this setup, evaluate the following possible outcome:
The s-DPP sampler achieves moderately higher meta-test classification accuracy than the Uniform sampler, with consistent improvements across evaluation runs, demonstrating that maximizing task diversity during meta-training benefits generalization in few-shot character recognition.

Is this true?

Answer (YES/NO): NO